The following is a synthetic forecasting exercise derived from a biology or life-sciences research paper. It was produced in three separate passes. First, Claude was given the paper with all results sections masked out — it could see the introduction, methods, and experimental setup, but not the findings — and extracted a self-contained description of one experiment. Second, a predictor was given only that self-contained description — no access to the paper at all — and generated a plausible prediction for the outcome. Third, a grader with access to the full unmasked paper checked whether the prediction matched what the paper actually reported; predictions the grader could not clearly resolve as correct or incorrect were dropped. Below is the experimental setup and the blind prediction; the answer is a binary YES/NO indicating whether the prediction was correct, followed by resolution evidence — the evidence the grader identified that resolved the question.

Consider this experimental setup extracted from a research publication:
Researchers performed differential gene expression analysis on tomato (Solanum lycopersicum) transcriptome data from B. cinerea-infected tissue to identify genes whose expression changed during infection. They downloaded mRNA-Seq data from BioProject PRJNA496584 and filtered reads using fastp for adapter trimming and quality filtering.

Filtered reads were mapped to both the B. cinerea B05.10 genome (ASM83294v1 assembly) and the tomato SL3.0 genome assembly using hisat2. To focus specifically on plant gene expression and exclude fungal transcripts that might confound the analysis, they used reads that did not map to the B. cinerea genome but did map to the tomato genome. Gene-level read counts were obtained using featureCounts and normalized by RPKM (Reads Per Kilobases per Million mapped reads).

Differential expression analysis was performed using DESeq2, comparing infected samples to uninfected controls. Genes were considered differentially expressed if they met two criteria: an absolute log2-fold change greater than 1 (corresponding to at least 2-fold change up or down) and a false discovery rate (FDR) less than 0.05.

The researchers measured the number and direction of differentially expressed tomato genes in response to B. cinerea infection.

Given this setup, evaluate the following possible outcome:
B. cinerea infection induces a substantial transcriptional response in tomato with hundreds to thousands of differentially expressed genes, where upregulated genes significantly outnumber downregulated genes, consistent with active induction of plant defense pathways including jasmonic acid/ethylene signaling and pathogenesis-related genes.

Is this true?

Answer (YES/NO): NO